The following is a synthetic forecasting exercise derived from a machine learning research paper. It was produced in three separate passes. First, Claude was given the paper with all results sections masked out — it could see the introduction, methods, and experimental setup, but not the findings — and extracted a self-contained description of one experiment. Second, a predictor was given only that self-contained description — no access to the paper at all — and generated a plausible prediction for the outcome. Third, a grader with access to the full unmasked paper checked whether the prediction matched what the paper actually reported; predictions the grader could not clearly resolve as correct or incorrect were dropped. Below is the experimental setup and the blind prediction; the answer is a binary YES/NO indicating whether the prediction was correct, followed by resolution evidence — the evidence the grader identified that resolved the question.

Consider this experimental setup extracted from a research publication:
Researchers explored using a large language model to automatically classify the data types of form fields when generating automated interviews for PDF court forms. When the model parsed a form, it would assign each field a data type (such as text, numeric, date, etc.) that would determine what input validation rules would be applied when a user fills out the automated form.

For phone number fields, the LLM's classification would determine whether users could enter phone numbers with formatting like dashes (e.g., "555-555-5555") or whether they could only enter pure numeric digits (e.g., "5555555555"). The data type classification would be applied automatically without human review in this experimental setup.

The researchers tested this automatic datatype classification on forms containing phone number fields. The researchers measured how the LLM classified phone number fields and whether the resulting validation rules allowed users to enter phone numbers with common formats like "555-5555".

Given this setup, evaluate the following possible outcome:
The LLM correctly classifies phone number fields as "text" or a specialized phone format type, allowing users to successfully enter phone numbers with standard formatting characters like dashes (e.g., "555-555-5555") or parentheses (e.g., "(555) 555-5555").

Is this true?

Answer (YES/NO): NO